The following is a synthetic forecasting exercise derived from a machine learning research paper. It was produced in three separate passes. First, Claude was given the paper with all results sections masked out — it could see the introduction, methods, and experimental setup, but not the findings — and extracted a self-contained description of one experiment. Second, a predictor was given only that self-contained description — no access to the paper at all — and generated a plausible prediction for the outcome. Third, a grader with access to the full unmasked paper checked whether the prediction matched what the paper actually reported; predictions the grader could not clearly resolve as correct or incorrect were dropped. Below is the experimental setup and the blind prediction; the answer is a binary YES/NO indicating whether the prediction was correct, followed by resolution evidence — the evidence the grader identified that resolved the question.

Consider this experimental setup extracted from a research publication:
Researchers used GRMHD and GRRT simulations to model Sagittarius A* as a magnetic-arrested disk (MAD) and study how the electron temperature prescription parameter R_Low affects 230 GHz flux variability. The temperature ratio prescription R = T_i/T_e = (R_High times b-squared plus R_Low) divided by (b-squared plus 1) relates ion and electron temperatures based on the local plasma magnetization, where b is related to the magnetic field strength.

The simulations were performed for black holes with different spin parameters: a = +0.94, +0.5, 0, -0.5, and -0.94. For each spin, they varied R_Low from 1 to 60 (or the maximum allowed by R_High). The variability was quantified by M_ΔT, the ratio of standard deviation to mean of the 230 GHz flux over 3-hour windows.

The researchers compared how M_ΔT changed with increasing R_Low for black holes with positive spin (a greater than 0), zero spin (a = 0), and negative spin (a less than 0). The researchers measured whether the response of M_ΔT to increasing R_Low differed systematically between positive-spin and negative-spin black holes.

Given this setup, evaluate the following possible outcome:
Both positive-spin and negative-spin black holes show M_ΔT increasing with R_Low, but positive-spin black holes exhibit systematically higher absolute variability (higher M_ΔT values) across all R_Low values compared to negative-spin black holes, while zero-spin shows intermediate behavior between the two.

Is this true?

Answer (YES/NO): NO